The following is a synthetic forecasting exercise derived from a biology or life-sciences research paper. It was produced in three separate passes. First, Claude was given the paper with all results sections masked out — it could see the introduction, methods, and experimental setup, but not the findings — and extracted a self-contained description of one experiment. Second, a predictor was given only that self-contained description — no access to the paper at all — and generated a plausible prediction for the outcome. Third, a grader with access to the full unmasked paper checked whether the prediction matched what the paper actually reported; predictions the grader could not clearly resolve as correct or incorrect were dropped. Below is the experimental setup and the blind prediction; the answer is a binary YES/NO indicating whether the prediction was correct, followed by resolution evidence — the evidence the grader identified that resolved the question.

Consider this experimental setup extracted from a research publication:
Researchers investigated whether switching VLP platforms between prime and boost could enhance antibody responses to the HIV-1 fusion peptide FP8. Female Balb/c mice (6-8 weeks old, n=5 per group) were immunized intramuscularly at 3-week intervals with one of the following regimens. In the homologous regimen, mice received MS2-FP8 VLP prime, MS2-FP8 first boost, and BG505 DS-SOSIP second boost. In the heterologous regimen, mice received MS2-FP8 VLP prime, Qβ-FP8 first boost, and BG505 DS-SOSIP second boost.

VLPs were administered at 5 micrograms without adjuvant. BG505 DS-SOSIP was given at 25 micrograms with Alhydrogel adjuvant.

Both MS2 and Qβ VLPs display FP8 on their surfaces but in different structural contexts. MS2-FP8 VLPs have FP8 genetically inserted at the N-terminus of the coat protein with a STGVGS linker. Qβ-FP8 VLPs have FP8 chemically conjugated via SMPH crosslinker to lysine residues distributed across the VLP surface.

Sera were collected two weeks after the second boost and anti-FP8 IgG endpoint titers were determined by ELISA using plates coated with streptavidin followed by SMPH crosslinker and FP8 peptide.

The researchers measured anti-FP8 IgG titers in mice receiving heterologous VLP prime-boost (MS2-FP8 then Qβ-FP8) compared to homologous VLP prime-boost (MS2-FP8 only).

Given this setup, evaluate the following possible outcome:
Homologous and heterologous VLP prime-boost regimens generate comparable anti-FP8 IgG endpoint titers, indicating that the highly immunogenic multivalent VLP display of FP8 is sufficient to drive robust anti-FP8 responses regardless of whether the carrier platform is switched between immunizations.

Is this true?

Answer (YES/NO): NO